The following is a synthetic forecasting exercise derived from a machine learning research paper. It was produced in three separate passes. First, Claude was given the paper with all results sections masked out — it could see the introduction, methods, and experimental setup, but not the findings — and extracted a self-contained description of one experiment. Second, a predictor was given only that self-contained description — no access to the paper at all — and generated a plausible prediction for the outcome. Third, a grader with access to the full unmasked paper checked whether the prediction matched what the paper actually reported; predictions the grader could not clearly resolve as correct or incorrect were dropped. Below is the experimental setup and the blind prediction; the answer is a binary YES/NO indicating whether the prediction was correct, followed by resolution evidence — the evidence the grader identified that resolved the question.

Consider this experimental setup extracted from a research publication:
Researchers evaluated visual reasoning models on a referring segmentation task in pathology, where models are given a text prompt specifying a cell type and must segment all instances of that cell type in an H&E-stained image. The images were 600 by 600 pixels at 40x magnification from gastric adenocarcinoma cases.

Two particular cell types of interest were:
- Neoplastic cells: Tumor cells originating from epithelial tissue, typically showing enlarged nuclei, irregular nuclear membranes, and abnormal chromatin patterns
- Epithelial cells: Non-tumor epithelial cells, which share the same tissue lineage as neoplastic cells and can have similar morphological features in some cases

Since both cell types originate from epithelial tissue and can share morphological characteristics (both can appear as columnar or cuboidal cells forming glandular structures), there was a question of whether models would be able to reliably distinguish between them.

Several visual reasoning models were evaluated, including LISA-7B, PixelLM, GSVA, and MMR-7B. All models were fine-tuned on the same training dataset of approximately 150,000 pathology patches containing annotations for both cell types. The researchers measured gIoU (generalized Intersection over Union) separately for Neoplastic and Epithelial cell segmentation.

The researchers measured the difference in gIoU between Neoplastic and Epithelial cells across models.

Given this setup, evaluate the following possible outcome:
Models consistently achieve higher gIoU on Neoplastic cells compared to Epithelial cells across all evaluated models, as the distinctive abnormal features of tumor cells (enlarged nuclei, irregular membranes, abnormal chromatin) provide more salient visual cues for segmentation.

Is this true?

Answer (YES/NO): YES